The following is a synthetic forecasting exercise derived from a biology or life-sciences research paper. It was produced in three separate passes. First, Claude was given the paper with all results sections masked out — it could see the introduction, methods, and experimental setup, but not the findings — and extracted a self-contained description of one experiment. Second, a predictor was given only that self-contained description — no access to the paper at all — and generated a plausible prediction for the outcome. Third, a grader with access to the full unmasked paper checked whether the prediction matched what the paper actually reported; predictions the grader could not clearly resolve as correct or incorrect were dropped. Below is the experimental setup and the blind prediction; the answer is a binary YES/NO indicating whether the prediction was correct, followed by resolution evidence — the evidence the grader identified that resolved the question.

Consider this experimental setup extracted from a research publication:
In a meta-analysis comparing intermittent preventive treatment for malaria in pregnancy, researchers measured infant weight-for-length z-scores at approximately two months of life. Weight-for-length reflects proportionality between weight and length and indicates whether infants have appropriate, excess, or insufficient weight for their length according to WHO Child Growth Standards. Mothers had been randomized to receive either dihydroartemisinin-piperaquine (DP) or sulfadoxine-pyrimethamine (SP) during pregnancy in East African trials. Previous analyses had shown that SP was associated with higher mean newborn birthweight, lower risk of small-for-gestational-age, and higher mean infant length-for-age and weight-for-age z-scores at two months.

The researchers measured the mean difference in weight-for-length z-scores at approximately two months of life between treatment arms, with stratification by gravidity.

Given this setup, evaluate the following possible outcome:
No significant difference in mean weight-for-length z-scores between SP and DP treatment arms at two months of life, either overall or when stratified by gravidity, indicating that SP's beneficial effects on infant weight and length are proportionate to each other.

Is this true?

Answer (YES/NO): NO